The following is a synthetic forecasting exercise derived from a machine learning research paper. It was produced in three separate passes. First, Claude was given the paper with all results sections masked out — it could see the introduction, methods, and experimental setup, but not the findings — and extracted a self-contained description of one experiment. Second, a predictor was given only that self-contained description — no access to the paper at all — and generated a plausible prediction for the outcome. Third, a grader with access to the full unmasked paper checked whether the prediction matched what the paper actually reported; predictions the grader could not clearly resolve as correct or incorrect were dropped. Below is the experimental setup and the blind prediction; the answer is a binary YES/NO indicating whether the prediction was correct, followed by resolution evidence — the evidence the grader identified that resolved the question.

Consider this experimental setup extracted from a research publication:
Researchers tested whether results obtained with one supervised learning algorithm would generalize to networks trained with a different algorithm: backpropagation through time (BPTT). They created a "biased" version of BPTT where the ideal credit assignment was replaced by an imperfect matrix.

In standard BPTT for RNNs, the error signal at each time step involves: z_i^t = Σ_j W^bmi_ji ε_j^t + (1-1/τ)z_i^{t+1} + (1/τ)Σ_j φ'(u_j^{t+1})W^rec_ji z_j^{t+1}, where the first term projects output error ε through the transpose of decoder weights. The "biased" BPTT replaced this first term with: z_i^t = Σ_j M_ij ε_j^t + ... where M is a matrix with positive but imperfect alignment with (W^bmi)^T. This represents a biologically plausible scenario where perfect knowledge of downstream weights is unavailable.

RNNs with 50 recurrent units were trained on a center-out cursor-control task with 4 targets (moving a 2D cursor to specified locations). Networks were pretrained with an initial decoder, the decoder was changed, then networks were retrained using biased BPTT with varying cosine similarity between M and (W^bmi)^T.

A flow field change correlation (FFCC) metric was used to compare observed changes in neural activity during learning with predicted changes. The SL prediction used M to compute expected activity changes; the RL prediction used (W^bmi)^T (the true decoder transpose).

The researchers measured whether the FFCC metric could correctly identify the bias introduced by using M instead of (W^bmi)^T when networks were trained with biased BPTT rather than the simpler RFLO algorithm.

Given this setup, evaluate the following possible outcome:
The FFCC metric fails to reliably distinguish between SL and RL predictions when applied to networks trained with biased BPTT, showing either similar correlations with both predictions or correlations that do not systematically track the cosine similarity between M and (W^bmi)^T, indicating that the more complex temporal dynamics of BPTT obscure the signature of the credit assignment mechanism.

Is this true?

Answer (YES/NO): NO